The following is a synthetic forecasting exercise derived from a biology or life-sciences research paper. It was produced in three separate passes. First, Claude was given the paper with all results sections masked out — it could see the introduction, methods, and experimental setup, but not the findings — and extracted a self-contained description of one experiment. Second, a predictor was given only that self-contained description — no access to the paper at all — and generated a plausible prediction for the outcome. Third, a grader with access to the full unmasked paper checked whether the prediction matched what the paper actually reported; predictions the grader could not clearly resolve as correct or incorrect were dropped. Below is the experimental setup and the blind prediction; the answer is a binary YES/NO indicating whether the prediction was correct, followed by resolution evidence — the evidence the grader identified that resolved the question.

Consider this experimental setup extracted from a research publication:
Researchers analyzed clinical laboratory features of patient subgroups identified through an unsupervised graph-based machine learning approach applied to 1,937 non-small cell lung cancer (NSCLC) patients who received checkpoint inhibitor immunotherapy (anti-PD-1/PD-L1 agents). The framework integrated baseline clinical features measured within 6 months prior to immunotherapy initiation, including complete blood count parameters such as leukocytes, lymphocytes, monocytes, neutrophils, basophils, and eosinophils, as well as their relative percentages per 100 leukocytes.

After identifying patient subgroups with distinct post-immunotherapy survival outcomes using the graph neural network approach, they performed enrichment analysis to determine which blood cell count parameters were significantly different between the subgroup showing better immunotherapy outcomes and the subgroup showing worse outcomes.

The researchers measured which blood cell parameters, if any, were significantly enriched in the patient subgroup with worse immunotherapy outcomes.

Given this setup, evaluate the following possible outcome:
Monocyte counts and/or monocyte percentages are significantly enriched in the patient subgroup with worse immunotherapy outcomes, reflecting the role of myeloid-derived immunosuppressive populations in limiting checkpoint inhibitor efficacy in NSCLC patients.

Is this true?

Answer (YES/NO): YES